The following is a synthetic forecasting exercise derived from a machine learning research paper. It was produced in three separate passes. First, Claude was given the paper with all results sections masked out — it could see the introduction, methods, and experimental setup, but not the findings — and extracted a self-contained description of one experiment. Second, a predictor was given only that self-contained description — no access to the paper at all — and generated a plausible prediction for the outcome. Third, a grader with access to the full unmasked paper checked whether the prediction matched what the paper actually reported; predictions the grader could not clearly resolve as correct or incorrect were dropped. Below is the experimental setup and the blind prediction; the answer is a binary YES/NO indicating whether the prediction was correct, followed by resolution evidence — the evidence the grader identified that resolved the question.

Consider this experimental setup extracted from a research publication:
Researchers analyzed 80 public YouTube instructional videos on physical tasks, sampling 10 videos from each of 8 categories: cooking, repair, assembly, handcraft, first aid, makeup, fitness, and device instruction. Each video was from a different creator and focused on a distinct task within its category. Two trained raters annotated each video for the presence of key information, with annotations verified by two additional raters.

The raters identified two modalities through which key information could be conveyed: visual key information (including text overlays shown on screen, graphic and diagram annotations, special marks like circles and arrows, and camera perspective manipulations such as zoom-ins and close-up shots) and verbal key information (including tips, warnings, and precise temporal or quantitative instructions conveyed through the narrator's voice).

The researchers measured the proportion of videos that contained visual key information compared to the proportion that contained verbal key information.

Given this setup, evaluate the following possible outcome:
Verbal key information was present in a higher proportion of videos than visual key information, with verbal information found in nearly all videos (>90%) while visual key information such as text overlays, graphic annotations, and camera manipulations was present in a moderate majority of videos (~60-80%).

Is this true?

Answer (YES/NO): NO